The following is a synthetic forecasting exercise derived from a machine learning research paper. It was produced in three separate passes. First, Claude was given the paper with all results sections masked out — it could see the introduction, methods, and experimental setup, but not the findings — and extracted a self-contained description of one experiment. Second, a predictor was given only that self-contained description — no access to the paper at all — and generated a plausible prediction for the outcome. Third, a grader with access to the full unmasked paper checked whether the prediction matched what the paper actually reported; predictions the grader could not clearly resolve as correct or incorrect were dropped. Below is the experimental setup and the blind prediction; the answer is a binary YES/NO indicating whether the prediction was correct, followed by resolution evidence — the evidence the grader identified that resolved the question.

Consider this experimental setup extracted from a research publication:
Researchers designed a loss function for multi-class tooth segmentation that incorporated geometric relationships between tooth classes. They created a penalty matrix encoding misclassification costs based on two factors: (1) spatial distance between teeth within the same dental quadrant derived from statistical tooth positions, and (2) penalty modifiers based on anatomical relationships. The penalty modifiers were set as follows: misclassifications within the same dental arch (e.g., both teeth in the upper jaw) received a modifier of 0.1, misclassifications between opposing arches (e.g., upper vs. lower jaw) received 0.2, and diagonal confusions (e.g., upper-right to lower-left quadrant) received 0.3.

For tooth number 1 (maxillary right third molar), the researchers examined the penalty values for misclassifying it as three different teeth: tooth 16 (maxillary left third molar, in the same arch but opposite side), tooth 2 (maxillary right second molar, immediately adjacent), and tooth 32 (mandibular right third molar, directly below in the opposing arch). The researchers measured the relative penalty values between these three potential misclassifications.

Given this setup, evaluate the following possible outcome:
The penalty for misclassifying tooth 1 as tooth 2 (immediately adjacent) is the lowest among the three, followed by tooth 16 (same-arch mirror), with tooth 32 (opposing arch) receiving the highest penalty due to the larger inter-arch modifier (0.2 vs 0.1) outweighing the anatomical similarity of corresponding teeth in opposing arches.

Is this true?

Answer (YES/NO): NO